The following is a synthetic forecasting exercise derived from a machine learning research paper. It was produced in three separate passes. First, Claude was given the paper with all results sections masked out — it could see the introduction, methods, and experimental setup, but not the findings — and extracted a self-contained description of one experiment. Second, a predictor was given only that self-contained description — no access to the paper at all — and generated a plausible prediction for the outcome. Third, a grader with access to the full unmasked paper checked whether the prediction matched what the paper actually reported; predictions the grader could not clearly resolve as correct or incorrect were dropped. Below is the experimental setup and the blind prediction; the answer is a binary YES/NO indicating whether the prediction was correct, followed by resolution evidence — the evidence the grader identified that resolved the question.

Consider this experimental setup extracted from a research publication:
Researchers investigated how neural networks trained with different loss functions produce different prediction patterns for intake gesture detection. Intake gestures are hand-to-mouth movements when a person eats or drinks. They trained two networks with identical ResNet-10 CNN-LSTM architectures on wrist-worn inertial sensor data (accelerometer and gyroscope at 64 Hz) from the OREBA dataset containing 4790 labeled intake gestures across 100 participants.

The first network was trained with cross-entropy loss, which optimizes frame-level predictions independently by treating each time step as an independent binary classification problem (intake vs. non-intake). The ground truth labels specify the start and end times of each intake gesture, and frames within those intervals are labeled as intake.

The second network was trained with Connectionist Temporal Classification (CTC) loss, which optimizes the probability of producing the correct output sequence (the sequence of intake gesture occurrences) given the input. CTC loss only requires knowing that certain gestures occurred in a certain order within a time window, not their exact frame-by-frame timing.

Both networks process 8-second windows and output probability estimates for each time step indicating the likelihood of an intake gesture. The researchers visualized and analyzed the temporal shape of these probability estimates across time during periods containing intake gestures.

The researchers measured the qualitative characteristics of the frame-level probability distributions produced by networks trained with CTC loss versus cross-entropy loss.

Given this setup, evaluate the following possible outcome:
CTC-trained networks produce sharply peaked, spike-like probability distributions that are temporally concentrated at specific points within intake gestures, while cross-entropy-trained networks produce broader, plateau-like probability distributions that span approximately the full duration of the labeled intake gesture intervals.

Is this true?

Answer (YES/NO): YES